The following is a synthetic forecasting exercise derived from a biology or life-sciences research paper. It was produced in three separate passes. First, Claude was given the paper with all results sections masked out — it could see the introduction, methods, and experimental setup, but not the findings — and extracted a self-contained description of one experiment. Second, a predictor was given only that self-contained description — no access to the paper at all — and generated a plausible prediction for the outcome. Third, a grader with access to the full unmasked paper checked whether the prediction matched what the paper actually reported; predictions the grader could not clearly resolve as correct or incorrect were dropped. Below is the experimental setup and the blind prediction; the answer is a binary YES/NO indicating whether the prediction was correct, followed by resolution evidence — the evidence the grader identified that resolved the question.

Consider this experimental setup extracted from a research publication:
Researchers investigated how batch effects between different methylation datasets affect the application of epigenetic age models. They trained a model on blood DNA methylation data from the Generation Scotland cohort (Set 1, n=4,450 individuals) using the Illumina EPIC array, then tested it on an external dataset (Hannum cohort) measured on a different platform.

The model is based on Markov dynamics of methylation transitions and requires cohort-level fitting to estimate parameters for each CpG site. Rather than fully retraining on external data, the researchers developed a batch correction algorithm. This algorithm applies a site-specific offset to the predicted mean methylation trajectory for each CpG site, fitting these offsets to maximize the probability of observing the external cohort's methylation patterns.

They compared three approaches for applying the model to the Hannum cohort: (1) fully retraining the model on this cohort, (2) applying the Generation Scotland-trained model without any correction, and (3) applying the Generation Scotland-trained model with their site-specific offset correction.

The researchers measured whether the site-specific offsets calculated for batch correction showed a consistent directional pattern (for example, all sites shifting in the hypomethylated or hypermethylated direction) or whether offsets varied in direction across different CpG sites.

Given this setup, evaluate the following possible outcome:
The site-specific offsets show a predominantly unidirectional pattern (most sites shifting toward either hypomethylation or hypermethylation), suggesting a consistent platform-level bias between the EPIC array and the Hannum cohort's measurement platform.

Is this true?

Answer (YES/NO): NO